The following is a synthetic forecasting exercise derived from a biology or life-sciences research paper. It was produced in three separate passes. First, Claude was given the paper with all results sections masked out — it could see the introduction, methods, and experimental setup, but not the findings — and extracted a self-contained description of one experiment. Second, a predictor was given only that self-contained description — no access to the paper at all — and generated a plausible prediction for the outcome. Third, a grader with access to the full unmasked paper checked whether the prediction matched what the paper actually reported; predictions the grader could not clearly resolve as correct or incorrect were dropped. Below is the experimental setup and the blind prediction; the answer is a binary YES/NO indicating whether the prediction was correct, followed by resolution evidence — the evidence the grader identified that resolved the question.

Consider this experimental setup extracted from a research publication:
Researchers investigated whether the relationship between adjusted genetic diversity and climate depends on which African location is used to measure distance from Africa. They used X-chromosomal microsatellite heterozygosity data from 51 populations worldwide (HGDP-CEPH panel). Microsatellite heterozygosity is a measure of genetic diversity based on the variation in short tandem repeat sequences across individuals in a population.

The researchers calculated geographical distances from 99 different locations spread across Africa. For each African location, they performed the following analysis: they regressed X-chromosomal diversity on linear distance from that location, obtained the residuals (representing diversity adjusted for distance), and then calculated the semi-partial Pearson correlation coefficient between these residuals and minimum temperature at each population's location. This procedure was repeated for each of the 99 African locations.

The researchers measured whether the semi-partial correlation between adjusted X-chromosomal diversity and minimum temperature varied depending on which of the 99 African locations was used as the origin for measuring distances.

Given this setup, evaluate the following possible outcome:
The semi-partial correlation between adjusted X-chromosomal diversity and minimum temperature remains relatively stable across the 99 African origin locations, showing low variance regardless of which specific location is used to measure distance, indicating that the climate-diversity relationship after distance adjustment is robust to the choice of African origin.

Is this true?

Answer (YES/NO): NO